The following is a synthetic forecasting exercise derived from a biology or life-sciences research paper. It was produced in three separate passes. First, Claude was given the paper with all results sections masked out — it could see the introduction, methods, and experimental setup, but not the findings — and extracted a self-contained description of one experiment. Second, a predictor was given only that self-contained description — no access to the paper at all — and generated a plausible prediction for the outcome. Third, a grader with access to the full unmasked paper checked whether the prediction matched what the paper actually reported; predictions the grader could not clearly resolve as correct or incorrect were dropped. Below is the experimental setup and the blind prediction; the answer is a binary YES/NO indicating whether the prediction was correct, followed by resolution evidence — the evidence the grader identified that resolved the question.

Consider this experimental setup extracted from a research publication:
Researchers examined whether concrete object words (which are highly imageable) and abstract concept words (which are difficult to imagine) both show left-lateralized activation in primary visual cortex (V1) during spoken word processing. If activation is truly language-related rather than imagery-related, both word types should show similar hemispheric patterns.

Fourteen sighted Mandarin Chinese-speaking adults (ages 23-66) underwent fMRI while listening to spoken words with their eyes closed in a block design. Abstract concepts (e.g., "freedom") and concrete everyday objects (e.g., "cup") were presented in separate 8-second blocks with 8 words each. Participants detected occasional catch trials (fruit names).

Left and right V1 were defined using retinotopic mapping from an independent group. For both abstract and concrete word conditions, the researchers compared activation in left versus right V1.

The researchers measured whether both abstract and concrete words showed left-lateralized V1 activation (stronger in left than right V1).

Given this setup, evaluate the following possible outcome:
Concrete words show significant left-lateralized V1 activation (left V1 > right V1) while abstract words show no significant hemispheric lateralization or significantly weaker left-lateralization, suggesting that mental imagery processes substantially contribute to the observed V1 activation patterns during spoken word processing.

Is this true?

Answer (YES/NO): NO